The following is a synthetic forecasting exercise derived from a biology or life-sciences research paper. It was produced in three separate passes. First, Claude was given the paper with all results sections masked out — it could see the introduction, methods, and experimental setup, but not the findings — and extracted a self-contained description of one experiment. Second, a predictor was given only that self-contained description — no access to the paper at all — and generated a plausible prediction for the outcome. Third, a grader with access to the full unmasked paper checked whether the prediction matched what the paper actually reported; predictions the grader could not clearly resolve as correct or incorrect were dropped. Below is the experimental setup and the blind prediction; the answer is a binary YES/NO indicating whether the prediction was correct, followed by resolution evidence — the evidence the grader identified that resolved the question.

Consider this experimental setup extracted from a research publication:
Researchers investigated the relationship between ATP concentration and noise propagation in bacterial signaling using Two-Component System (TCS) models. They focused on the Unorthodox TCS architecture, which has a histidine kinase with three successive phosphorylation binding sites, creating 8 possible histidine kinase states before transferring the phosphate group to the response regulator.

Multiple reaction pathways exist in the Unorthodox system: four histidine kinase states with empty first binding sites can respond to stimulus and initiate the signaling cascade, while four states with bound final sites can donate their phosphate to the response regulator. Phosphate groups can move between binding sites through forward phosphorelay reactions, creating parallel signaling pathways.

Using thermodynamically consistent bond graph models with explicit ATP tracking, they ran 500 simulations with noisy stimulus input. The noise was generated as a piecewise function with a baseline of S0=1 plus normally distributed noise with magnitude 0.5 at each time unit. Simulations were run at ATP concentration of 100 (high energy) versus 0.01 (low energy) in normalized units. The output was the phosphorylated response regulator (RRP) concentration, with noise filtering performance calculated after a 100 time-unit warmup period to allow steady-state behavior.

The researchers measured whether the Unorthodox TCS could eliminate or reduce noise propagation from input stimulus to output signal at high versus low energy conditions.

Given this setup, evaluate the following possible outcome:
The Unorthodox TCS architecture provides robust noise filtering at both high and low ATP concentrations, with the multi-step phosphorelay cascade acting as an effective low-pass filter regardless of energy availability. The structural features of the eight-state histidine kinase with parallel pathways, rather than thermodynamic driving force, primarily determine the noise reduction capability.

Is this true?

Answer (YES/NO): YES